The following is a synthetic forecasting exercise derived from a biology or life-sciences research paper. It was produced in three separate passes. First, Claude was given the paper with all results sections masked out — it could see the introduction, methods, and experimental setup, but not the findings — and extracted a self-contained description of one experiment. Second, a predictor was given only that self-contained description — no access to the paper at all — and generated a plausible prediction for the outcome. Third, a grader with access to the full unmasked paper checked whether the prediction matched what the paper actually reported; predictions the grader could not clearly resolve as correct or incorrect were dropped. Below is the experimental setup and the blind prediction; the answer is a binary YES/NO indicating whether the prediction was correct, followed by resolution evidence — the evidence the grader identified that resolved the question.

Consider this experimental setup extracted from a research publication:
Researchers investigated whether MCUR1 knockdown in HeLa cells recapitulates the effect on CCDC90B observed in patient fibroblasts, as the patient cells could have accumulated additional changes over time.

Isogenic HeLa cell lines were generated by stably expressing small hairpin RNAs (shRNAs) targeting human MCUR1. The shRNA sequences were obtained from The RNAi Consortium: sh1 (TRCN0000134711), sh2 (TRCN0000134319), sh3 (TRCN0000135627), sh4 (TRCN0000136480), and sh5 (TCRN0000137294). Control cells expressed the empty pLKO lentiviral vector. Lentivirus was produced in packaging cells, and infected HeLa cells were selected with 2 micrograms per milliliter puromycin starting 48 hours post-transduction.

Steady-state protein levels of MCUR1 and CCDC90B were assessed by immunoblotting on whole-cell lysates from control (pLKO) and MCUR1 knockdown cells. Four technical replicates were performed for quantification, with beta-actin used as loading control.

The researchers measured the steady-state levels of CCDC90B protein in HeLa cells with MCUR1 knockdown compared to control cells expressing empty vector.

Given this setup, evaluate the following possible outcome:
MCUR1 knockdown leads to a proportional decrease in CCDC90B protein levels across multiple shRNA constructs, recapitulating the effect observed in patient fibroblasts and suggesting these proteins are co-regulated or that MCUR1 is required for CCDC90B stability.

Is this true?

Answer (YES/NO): NO